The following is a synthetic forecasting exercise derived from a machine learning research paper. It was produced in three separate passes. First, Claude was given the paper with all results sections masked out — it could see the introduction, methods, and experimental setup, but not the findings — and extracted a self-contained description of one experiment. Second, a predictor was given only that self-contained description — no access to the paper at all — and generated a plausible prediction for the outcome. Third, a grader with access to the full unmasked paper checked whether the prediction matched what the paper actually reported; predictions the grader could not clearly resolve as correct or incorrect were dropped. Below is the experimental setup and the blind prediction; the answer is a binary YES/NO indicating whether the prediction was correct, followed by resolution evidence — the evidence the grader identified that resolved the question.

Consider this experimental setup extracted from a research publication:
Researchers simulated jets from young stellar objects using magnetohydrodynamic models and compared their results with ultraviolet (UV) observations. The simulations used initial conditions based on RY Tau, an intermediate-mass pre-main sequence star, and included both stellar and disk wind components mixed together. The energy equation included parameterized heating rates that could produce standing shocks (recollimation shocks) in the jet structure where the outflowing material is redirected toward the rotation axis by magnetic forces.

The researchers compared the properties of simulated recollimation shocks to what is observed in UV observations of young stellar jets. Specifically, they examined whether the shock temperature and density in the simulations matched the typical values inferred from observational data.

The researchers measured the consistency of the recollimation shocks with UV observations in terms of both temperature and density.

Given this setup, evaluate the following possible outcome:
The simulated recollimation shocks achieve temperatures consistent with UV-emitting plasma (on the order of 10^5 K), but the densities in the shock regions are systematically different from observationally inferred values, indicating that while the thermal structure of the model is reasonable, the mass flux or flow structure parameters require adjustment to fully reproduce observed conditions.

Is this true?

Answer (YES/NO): YES